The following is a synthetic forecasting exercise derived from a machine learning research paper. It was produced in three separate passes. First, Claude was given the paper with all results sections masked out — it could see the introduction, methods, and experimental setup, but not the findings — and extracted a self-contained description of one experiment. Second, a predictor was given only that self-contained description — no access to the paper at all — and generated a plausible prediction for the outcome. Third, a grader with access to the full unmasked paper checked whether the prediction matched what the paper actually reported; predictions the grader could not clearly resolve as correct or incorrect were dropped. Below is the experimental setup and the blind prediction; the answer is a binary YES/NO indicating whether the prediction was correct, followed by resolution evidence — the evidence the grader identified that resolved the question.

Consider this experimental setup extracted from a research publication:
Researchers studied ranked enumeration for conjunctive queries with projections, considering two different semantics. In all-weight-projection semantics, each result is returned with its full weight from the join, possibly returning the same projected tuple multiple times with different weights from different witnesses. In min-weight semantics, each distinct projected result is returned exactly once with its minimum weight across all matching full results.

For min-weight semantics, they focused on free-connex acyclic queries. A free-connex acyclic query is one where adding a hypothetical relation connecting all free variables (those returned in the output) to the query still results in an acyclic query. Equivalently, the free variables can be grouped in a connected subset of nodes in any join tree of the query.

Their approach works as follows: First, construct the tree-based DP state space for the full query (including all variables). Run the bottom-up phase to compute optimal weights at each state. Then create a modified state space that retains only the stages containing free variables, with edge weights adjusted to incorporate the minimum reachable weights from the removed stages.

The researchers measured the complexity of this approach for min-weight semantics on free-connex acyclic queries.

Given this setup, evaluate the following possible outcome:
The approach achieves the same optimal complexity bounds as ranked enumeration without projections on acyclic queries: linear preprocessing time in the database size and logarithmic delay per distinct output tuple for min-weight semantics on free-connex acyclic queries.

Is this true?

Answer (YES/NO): YES